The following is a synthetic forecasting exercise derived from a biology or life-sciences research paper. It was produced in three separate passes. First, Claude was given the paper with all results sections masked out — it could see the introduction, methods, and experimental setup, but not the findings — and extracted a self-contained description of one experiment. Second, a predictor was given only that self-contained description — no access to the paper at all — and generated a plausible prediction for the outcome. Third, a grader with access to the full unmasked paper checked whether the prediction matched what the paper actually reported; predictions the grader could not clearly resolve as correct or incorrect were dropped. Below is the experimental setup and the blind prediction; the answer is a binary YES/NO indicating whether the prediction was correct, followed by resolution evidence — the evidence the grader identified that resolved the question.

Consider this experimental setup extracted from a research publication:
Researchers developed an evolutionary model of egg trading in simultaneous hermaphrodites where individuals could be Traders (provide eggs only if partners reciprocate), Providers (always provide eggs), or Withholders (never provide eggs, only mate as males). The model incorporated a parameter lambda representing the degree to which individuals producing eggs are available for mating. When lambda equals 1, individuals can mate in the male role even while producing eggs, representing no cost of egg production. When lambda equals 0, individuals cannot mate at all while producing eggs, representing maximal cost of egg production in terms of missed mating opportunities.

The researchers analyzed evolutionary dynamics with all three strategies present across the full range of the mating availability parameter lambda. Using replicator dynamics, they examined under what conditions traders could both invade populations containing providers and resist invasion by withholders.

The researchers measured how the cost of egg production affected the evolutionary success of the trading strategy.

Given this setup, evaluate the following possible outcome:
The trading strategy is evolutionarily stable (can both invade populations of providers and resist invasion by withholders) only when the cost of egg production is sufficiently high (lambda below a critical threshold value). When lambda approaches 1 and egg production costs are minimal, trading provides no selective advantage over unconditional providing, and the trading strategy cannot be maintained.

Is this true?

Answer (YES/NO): YES